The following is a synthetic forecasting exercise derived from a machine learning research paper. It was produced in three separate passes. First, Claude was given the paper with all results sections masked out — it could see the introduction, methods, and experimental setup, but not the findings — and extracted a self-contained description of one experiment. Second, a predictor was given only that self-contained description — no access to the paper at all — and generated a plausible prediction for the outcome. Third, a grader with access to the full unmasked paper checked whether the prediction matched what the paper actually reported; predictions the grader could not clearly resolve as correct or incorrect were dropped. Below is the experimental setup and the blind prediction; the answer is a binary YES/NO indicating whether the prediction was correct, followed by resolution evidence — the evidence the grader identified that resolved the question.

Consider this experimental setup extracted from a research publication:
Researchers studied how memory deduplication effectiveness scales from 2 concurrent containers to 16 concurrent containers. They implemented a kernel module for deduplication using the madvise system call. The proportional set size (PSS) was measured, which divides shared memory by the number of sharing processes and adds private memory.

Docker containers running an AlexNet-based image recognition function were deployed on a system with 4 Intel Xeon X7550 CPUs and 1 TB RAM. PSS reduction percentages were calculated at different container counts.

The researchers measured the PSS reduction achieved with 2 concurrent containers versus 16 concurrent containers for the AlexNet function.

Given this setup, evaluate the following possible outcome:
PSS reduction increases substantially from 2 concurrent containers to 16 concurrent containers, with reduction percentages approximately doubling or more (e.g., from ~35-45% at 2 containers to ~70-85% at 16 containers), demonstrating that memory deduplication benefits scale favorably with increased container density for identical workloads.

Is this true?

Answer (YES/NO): NO